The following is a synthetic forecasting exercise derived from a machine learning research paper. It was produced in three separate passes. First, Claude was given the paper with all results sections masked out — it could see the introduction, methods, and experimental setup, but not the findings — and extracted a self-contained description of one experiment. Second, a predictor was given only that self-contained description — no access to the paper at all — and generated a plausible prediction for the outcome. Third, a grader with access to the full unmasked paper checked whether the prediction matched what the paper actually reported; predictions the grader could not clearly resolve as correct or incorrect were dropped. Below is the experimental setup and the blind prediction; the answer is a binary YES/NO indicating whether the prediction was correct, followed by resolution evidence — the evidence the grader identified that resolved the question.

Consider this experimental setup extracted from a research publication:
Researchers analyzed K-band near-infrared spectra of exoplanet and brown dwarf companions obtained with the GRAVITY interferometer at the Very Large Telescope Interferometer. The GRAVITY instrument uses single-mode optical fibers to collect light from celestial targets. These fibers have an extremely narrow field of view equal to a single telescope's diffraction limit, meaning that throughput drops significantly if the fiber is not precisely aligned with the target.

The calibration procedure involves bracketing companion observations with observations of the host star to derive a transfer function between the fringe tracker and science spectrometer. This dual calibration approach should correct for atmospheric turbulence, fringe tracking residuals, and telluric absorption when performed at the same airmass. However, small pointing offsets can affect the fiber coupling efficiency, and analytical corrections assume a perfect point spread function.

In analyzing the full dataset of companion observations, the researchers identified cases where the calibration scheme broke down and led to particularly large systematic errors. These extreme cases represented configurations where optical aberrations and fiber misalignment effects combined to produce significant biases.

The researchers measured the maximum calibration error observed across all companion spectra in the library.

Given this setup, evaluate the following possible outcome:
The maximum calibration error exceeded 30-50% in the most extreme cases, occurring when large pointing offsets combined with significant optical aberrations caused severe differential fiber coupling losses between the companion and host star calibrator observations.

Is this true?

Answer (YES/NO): YES